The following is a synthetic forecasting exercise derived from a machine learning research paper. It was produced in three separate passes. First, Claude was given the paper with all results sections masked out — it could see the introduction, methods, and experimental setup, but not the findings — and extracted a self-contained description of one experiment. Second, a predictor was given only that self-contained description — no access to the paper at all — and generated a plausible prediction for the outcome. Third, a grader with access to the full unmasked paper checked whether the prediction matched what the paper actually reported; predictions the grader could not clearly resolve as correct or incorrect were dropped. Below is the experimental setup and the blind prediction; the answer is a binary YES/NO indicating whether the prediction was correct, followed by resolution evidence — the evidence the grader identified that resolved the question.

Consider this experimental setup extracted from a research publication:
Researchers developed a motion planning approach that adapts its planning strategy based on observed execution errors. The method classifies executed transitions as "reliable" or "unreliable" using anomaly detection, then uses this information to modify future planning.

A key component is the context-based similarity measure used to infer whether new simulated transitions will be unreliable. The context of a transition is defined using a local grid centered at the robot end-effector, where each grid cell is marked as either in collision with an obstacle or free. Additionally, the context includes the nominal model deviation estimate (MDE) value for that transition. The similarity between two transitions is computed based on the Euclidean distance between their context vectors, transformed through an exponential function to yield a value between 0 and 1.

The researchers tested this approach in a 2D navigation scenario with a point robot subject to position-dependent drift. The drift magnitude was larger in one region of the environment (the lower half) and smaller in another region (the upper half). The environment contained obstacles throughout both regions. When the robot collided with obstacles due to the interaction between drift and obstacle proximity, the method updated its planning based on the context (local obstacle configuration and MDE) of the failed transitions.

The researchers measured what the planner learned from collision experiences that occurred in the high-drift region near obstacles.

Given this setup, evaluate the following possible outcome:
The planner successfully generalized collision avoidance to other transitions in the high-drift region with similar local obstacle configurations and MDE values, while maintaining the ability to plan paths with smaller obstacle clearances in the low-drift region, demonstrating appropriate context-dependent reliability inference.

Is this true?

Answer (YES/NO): NO